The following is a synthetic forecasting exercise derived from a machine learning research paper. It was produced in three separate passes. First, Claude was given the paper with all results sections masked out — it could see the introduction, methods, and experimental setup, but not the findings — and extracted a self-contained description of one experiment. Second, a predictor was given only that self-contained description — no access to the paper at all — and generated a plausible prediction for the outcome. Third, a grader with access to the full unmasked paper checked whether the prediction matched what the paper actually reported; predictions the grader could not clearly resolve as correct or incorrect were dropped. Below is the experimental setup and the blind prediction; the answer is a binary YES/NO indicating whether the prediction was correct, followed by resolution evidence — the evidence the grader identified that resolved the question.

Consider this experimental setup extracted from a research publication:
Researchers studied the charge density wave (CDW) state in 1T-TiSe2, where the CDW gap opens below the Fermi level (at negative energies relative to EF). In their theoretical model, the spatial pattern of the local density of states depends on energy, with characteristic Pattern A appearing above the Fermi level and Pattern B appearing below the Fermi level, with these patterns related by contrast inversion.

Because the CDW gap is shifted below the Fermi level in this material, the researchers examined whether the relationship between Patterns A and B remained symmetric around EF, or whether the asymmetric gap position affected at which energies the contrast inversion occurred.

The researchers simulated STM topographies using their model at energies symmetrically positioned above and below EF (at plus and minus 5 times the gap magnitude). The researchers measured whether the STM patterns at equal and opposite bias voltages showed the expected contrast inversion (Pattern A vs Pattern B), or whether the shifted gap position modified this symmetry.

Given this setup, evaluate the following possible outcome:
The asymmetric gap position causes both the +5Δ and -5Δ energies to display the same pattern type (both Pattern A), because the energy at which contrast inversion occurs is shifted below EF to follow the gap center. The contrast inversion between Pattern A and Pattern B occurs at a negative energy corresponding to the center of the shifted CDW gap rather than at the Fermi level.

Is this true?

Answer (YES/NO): NO